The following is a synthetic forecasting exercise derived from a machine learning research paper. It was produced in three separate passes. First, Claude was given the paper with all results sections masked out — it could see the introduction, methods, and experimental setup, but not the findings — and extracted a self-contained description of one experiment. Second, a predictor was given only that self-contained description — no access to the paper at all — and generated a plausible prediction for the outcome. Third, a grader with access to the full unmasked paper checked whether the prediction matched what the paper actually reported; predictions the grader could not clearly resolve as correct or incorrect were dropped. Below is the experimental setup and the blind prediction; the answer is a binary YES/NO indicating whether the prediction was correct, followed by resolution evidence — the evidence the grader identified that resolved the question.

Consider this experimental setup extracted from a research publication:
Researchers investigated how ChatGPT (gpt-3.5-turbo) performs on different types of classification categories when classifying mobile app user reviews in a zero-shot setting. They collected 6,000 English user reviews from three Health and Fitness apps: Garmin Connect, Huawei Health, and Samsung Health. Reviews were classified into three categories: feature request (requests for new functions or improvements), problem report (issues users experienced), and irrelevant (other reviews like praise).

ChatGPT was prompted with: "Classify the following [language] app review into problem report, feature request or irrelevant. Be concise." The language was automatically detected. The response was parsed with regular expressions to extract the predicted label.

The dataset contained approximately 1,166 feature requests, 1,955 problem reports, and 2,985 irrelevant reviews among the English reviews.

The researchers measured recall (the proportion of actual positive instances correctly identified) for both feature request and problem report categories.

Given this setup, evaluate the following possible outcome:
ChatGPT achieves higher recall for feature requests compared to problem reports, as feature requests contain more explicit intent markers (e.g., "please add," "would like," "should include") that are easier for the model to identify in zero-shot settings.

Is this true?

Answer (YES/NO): NO